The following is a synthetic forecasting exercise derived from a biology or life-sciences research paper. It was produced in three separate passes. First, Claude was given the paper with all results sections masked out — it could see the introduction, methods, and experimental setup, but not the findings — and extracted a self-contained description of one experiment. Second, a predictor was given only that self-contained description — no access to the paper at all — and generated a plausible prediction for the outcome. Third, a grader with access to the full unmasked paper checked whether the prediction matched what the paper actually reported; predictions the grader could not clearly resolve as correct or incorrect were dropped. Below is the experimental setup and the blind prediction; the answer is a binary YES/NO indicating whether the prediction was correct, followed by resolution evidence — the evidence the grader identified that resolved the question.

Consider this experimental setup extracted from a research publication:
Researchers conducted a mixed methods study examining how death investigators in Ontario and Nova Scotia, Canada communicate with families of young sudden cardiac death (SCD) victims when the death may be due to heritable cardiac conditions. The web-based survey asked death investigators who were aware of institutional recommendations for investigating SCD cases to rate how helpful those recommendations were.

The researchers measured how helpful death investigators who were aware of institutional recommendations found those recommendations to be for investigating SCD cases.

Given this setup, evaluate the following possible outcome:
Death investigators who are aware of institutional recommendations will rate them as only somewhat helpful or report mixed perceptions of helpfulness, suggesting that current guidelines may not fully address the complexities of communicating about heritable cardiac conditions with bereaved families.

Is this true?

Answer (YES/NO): NO